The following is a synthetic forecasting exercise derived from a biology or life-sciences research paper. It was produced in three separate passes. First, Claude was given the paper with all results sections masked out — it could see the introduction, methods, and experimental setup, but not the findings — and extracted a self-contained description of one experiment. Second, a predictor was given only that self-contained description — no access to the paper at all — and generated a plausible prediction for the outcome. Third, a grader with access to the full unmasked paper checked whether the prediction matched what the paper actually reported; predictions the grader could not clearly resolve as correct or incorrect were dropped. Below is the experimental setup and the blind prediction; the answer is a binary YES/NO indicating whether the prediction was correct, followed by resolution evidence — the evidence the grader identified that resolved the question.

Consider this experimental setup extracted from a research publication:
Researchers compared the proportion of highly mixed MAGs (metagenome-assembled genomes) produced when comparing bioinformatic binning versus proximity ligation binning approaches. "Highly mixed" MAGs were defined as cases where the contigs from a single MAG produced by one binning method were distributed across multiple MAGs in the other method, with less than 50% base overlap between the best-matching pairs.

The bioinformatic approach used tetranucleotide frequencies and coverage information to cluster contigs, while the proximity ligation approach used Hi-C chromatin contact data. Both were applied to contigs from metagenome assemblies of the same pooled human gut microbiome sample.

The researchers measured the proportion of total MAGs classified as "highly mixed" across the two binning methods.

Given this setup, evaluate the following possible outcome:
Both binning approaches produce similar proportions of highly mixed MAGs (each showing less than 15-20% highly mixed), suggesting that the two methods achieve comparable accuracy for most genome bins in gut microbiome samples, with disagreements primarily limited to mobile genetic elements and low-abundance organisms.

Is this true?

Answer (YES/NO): NO